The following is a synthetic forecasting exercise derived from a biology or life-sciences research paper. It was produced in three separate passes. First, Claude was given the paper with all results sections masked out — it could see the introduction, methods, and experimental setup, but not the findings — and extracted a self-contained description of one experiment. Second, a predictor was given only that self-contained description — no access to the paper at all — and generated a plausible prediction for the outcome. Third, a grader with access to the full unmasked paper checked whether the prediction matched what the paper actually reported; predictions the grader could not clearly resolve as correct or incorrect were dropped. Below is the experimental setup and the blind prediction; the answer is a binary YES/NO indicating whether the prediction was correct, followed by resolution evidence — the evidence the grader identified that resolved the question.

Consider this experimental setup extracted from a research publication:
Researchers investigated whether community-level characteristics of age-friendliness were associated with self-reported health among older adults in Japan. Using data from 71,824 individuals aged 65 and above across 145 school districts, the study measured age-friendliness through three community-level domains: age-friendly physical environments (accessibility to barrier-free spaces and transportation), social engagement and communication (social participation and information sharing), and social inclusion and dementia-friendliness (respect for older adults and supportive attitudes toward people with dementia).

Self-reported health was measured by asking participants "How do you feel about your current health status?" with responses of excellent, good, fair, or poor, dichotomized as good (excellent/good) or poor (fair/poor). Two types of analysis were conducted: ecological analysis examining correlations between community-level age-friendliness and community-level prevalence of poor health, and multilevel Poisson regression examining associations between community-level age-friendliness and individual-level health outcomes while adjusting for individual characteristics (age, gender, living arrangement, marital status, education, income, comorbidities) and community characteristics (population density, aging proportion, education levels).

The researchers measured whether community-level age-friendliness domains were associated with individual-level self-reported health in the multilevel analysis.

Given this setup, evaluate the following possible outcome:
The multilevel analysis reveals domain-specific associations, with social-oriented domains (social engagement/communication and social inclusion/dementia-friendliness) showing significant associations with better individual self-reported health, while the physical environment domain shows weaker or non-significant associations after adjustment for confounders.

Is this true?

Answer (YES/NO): NO